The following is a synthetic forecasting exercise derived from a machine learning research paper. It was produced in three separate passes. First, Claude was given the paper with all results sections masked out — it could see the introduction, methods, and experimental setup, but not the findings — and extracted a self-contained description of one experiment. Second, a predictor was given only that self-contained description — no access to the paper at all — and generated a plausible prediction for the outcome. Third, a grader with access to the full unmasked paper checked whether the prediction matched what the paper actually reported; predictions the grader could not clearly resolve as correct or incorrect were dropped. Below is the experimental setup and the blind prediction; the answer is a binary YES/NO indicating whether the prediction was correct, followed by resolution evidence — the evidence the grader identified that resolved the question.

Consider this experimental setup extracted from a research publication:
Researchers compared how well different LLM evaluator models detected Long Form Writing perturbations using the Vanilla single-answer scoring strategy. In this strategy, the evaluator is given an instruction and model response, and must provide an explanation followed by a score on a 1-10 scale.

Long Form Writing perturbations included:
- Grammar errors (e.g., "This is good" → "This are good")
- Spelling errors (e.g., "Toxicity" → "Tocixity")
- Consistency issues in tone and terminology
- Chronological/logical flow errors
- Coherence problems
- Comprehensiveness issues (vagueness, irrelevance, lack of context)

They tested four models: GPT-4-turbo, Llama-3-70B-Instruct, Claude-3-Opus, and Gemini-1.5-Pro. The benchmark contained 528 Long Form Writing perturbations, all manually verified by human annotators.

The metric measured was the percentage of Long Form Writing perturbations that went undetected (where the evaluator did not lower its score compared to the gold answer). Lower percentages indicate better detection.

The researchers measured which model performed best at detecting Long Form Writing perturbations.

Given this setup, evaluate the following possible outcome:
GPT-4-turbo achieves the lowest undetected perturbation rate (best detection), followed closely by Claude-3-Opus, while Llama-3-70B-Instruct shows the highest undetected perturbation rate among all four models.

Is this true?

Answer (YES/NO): NO